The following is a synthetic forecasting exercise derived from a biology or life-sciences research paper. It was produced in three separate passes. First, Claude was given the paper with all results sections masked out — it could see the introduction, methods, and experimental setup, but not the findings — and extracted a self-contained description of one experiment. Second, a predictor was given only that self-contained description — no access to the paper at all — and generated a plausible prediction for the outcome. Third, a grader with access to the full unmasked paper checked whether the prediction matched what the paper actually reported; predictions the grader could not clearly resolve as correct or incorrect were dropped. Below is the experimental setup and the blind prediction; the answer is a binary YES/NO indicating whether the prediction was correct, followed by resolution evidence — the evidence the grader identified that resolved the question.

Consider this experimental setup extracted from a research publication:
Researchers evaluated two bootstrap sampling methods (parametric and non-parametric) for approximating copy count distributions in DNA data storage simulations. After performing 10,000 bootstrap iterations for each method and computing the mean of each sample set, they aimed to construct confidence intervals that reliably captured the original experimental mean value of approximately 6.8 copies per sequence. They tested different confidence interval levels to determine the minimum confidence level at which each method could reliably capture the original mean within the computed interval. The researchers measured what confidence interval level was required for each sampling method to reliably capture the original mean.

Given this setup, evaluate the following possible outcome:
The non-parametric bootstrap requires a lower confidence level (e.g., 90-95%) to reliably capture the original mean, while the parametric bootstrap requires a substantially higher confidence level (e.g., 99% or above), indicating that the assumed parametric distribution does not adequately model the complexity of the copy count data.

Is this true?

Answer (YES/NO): NO